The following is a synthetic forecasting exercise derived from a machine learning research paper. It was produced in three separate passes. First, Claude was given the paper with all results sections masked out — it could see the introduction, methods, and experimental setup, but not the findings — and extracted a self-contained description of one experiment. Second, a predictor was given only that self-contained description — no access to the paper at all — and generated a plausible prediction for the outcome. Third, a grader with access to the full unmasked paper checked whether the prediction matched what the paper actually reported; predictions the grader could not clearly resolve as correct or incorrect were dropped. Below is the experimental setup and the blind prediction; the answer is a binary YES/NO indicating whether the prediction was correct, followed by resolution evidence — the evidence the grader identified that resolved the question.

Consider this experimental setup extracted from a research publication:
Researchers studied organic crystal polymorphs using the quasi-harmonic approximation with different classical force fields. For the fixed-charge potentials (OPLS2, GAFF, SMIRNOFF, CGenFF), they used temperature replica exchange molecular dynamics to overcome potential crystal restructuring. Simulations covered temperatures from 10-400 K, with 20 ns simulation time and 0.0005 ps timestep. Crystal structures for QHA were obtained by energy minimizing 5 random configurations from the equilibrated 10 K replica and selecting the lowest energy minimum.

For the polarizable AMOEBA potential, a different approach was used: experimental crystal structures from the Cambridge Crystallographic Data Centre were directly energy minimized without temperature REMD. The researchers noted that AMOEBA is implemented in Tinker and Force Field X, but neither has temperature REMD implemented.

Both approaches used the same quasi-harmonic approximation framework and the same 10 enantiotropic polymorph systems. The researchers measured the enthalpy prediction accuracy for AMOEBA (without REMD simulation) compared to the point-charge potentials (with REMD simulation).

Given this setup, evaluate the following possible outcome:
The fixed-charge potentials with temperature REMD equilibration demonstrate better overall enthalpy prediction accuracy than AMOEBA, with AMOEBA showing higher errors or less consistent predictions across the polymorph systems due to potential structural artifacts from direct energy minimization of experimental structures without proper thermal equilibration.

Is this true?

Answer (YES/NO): NO